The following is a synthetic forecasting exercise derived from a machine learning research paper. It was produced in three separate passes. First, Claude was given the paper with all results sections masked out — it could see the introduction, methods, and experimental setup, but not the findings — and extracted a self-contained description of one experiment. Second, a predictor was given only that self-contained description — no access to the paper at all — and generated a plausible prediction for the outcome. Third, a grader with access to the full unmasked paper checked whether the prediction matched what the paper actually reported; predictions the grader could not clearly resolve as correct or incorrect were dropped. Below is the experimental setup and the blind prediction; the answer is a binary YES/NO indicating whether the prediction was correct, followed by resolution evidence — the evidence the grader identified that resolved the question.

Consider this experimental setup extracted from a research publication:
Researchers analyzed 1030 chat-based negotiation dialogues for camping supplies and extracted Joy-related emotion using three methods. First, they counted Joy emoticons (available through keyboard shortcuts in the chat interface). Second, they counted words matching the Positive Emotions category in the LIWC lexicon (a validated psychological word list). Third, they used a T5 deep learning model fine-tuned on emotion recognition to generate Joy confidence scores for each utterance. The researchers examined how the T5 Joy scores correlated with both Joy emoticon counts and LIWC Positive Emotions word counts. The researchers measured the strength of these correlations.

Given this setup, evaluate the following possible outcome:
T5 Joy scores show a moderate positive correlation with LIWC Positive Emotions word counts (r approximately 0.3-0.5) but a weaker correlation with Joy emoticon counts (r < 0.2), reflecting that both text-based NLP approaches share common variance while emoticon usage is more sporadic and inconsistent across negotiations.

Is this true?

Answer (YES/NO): YES